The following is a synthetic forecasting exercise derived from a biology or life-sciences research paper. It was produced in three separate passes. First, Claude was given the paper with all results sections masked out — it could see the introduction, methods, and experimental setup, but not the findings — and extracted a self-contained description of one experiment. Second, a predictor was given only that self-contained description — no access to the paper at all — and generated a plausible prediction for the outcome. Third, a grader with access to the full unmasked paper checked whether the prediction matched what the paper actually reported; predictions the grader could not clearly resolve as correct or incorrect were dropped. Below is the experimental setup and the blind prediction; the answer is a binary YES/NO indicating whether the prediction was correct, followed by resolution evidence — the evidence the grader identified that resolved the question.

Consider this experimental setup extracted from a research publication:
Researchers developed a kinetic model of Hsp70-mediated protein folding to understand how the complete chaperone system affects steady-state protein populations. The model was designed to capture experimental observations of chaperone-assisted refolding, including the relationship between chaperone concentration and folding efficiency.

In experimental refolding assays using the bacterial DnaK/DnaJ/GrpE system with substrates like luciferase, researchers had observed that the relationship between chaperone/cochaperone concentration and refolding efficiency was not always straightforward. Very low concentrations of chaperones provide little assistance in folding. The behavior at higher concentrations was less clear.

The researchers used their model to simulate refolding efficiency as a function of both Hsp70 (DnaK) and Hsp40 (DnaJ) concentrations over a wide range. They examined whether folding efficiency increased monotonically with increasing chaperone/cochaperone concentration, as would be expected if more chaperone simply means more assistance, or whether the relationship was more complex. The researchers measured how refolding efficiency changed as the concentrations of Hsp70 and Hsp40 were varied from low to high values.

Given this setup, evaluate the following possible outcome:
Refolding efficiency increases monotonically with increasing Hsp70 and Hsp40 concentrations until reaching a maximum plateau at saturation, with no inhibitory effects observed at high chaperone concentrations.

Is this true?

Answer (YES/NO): NO